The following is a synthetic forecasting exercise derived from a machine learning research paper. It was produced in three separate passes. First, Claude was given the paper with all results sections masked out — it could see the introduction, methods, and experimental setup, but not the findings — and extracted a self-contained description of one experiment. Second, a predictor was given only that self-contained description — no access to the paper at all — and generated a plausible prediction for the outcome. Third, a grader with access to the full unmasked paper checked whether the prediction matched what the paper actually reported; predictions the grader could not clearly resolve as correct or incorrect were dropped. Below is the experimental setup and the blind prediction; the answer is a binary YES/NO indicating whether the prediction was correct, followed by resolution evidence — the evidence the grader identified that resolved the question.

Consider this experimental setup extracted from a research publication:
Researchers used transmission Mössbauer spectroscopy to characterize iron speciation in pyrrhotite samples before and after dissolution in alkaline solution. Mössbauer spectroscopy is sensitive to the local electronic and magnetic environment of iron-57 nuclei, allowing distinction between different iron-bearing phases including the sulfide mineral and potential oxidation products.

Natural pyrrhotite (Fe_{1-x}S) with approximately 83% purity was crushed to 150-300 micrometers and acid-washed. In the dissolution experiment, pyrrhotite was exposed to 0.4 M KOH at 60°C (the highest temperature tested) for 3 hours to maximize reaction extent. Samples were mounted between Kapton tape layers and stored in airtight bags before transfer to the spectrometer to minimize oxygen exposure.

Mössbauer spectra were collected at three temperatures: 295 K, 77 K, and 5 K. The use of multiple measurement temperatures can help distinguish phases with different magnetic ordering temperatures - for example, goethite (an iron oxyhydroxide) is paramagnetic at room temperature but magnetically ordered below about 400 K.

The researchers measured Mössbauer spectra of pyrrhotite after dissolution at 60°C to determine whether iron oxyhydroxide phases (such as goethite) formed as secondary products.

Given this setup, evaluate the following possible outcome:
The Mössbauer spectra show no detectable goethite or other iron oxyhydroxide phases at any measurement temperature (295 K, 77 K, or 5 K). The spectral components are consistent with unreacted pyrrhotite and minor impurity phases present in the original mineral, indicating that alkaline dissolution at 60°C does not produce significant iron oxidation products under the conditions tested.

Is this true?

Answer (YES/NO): NO